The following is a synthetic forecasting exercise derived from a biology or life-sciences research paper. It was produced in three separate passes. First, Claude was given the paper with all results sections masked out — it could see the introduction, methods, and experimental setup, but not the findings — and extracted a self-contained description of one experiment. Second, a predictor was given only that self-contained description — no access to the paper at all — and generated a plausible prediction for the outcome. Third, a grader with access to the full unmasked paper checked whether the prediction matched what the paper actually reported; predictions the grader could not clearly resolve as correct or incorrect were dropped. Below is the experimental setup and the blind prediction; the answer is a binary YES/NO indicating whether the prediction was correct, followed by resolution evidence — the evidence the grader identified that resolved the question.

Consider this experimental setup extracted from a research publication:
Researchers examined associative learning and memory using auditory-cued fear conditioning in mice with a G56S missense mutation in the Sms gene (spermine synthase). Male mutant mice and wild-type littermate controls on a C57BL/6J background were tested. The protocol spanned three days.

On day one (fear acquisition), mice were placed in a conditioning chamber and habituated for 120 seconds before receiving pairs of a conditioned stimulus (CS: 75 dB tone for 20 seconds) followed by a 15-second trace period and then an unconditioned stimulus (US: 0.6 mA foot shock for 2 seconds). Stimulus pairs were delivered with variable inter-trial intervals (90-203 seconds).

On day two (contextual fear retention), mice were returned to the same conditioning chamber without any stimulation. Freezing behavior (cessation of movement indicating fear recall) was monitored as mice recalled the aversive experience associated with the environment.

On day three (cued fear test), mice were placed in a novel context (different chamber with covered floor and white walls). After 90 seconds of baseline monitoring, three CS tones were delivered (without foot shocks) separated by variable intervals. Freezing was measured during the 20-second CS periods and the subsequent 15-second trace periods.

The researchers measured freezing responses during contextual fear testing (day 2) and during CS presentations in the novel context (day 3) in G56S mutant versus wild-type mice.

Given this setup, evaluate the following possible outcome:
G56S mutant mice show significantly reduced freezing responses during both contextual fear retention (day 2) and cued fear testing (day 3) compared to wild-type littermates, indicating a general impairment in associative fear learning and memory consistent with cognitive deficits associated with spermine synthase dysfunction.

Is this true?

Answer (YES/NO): NO